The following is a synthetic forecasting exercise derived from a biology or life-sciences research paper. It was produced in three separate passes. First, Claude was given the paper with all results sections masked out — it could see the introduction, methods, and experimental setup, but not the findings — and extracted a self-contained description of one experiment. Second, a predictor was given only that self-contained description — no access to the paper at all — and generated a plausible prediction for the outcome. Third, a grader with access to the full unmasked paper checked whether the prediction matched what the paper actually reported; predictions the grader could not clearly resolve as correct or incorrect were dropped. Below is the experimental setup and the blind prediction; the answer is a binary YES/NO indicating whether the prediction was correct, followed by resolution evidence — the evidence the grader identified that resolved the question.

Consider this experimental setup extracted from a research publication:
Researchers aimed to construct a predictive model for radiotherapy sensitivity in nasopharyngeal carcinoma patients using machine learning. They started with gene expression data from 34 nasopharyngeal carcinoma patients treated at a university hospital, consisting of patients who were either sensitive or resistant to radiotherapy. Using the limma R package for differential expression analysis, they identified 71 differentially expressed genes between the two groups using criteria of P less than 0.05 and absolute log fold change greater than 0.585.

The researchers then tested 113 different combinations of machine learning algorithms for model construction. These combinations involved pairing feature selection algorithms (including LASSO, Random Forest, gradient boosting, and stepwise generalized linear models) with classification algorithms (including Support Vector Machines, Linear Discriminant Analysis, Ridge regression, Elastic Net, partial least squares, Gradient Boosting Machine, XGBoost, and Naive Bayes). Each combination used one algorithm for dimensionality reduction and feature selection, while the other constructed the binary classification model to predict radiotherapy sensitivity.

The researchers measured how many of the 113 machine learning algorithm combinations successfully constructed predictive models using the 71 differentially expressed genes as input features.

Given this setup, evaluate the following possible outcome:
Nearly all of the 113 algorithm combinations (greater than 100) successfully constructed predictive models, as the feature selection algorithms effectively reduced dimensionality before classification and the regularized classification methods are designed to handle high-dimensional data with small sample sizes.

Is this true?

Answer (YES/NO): NO